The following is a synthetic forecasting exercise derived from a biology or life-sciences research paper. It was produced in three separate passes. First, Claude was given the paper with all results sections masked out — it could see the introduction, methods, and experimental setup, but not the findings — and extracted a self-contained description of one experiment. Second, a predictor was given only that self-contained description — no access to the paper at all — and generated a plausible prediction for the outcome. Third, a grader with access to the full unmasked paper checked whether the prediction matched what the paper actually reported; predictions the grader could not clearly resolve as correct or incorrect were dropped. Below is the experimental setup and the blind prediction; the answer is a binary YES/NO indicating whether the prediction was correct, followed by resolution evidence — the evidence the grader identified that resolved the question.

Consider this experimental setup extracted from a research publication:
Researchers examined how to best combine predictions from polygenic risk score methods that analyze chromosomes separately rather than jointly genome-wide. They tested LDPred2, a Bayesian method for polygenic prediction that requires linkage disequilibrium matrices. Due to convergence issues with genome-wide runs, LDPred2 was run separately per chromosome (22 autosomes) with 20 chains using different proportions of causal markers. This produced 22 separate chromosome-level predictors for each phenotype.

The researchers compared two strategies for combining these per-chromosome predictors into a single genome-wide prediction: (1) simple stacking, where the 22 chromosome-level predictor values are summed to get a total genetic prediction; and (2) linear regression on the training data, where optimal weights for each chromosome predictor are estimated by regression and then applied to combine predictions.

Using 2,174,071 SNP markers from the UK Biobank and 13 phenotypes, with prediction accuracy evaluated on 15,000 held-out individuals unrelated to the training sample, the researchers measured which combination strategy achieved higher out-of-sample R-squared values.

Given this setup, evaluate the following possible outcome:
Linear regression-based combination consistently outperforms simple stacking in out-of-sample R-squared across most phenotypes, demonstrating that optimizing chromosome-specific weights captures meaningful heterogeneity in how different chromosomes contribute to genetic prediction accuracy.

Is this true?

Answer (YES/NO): YES